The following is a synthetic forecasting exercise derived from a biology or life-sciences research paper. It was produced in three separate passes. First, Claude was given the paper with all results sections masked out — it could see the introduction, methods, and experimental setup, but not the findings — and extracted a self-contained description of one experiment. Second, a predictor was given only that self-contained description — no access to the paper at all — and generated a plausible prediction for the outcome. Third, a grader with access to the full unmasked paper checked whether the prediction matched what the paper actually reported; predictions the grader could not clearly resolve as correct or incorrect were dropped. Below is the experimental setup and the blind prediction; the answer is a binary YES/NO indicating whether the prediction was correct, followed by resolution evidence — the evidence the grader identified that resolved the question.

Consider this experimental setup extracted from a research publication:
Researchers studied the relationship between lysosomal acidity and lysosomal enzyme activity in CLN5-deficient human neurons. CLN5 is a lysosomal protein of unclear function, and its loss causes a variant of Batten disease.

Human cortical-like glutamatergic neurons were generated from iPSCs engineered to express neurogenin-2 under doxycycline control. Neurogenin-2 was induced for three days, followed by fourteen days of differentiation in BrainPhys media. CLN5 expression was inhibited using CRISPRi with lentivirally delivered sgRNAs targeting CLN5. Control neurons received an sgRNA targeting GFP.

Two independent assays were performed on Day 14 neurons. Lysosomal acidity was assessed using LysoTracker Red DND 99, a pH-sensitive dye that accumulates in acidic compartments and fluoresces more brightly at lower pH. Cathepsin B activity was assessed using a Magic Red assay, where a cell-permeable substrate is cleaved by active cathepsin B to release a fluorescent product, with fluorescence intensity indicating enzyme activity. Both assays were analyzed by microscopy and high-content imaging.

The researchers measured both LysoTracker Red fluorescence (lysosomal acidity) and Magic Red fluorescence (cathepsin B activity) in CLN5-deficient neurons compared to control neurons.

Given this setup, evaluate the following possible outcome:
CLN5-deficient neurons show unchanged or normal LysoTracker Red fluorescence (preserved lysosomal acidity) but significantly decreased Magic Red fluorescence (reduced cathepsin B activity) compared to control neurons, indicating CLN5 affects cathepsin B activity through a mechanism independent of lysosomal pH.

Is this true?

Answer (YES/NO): NO